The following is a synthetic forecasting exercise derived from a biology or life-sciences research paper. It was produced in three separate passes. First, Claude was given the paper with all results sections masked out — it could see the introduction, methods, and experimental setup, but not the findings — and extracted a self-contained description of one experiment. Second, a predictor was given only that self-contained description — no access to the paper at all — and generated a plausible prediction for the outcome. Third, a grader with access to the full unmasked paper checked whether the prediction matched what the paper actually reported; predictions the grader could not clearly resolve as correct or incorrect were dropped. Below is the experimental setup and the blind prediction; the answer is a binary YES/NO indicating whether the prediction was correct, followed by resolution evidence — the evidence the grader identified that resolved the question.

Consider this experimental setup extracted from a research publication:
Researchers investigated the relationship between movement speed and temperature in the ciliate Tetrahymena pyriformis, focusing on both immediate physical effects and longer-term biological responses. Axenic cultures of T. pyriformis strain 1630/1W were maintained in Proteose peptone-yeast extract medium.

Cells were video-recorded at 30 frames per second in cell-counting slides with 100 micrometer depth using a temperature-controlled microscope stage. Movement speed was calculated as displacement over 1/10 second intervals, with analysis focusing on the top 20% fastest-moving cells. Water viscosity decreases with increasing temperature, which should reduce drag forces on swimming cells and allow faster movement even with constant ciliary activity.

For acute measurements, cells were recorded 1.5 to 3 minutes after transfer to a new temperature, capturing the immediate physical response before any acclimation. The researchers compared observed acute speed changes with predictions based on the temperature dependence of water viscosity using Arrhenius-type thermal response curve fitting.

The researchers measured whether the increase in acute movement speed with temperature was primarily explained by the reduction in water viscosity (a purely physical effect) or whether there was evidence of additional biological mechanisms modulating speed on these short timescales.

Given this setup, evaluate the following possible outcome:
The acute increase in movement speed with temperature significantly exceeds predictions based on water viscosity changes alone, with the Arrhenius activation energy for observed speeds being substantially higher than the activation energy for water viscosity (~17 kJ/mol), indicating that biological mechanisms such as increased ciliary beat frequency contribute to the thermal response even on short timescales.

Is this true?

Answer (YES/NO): YES